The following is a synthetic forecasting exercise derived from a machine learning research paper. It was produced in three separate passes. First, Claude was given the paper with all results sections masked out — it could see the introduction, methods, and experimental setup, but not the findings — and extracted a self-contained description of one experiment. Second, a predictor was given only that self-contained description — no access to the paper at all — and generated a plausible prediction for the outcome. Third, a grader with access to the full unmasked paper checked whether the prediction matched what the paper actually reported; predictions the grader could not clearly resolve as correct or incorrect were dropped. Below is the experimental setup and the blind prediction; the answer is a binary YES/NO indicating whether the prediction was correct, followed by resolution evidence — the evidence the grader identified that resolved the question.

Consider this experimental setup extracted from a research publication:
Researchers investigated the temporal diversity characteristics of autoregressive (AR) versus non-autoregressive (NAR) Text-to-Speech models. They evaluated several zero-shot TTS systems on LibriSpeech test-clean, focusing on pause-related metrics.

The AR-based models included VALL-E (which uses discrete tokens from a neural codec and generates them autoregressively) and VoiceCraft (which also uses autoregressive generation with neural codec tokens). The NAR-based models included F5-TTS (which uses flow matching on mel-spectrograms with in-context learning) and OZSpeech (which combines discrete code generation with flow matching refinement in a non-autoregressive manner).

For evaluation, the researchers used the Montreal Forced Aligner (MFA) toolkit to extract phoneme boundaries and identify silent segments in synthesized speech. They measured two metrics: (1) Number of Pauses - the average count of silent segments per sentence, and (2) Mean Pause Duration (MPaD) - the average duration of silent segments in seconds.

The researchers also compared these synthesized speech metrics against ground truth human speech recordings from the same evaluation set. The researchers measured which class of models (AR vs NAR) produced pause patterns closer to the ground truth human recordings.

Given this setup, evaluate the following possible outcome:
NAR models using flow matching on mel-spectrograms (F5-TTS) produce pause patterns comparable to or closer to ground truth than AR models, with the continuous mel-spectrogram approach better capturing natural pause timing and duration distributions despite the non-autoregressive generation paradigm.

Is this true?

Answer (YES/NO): NO